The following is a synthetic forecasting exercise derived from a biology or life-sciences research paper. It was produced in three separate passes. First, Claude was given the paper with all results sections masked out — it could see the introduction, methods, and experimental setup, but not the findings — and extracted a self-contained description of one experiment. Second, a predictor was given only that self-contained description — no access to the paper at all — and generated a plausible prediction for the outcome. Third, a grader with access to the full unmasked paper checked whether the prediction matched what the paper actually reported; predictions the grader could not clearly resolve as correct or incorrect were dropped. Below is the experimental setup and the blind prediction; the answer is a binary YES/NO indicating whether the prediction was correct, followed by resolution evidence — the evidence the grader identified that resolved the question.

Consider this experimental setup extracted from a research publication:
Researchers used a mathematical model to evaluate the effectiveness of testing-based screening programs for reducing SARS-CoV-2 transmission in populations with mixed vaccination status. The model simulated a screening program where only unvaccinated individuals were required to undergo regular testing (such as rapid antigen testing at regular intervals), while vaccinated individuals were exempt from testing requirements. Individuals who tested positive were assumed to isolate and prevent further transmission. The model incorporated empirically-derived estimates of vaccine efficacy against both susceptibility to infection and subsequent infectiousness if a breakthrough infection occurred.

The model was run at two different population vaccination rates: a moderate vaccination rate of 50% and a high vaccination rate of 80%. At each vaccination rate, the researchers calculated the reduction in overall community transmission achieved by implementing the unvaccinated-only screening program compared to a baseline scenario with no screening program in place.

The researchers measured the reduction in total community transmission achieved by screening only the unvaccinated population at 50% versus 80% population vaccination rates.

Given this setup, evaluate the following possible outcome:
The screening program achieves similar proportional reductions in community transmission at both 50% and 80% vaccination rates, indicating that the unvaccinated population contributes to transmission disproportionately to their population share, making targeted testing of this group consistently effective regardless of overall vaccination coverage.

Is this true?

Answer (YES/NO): NO